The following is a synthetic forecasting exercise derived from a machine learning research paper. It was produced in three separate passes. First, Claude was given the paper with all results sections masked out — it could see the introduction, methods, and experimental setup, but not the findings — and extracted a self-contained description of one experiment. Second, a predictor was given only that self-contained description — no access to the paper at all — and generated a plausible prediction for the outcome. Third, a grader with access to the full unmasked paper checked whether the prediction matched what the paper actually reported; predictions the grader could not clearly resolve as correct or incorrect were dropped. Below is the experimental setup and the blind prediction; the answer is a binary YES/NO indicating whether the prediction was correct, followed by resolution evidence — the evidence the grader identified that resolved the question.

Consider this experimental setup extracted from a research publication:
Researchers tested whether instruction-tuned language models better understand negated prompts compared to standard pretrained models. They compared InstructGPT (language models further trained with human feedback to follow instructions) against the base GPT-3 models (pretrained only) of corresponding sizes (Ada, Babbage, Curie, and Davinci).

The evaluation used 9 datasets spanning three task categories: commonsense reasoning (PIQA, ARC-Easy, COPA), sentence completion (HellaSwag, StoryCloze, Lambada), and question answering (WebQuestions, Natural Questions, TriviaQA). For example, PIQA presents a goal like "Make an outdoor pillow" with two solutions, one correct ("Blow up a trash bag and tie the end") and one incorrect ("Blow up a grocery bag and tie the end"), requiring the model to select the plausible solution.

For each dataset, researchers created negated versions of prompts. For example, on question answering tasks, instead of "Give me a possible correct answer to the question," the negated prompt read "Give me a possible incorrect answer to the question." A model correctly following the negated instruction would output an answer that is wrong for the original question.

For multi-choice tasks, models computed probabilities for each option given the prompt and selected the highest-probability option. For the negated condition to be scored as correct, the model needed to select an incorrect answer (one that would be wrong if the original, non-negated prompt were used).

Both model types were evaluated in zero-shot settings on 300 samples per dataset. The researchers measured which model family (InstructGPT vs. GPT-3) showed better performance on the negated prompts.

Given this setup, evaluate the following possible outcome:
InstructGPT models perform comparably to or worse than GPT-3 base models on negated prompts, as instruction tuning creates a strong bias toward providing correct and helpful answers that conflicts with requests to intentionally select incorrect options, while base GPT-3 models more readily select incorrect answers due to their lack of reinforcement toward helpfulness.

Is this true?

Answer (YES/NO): NO